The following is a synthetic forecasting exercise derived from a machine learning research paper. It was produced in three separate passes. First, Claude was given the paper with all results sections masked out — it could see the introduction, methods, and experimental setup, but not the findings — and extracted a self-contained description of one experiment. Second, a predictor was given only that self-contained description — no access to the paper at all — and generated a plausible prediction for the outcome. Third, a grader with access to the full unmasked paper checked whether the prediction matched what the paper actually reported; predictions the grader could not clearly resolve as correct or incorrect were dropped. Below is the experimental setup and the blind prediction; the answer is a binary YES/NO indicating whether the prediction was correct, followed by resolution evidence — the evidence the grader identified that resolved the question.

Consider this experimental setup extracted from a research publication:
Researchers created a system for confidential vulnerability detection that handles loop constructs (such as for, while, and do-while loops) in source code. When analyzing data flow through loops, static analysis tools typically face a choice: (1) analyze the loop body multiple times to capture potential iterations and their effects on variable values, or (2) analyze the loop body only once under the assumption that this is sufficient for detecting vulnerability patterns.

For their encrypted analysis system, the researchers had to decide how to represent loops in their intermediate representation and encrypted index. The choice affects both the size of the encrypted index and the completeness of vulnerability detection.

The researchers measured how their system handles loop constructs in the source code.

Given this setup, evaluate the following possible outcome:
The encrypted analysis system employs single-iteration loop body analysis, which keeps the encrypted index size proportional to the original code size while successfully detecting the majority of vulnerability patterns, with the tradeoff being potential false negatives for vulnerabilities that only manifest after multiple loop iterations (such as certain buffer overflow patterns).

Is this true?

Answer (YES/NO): NO